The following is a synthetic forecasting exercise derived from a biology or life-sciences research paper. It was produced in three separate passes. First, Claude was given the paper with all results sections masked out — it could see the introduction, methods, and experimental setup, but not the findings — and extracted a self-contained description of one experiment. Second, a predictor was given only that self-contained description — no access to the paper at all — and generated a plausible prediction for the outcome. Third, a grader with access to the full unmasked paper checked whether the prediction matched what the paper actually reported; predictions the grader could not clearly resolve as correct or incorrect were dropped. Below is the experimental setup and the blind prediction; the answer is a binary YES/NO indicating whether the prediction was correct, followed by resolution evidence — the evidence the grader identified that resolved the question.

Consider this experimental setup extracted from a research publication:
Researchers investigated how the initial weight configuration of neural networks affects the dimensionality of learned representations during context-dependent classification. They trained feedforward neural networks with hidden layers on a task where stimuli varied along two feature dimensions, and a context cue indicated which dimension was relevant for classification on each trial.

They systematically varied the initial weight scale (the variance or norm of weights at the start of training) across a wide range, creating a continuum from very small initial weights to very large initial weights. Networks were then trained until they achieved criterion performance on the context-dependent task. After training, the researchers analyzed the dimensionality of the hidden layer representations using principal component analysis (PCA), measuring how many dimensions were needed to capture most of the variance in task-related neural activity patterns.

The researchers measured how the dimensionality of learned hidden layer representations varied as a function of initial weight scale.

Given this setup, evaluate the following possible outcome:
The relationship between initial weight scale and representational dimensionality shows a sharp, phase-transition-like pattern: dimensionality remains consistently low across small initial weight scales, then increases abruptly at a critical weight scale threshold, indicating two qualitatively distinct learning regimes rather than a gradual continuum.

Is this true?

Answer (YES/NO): NO